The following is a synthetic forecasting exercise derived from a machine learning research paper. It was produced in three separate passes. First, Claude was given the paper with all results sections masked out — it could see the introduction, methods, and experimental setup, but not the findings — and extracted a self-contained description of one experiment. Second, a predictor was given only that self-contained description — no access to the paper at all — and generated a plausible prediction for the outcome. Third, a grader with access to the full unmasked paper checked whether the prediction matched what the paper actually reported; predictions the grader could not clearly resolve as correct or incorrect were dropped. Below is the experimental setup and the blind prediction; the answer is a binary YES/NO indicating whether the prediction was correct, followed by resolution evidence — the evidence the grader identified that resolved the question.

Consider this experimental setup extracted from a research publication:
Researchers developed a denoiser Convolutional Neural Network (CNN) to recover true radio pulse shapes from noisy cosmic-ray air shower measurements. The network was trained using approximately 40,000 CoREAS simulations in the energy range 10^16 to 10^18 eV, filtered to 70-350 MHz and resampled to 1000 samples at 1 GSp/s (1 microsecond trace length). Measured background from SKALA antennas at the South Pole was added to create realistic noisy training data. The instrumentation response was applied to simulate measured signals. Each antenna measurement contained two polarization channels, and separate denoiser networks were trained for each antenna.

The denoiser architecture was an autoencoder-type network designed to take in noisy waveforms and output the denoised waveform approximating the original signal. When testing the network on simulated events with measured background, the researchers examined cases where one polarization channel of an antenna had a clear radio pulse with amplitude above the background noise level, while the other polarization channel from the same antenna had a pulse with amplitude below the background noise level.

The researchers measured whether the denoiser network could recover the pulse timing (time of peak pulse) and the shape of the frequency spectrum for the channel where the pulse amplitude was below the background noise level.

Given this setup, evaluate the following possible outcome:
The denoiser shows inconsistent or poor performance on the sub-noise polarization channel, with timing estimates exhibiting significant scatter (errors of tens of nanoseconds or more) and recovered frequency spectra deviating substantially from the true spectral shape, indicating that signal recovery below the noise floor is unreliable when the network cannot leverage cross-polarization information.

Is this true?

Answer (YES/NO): NO